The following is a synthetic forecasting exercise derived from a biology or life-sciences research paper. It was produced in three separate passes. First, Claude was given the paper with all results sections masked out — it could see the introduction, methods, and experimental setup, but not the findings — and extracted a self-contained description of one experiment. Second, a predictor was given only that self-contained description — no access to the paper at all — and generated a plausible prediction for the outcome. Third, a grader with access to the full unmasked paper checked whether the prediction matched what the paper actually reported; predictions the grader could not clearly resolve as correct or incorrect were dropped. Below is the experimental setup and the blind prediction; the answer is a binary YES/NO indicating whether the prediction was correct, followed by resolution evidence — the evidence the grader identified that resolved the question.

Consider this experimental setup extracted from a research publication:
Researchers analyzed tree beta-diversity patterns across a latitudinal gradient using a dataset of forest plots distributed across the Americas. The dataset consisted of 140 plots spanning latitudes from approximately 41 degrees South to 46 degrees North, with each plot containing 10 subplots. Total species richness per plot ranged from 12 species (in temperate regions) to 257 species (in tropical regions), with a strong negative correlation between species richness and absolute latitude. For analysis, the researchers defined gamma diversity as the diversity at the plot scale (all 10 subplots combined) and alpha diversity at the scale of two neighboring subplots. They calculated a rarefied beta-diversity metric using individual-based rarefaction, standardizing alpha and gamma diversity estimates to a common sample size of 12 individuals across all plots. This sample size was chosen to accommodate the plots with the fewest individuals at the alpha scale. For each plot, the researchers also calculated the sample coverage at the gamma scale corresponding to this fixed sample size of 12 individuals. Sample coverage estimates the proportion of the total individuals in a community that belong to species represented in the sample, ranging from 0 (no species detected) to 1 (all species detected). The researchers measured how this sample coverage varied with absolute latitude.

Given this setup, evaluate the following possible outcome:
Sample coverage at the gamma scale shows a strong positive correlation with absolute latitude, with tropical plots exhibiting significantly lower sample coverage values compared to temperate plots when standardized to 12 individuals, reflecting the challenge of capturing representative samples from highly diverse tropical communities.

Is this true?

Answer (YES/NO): YES